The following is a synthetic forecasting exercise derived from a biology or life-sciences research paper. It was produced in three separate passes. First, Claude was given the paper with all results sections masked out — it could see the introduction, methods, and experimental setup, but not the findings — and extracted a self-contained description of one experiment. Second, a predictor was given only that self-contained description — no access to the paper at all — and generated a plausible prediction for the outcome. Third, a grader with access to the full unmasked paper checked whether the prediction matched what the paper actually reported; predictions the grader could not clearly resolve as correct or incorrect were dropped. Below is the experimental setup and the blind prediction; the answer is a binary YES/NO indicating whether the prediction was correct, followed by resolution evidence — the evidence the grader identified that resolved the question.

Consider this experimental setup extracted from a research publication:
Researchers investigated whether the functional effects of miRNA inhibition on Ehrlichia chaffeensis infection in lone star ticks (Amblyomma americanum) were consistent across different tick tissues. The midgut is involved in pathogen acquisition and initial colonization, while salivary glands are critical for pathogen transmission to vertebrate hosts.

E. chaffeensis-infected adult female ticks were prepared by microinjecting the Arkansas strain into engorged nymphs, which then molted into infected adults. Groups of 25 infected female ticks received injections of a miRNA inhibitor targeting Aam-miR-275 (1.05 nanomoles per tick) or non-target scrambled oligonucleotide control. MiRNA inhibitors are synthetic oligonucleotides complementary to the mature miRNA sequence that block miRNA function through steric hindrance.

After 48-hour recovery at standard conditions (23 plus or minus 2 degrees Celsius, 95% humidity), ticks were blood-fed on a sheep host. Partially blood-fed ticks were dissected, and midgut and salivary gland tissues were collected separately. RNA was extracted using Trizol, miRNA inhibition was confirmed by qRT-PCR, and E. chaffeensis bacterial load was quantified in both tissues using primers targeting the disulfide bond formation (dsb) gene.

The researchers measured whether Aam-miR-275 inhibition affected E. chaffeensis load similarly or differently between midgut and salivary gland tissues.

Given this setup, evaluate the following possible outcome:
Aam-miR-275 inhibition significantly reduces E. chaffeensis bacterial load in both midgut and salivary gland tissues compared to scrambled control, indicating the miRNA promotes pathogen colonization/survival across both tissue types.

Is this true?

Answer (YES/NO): NO